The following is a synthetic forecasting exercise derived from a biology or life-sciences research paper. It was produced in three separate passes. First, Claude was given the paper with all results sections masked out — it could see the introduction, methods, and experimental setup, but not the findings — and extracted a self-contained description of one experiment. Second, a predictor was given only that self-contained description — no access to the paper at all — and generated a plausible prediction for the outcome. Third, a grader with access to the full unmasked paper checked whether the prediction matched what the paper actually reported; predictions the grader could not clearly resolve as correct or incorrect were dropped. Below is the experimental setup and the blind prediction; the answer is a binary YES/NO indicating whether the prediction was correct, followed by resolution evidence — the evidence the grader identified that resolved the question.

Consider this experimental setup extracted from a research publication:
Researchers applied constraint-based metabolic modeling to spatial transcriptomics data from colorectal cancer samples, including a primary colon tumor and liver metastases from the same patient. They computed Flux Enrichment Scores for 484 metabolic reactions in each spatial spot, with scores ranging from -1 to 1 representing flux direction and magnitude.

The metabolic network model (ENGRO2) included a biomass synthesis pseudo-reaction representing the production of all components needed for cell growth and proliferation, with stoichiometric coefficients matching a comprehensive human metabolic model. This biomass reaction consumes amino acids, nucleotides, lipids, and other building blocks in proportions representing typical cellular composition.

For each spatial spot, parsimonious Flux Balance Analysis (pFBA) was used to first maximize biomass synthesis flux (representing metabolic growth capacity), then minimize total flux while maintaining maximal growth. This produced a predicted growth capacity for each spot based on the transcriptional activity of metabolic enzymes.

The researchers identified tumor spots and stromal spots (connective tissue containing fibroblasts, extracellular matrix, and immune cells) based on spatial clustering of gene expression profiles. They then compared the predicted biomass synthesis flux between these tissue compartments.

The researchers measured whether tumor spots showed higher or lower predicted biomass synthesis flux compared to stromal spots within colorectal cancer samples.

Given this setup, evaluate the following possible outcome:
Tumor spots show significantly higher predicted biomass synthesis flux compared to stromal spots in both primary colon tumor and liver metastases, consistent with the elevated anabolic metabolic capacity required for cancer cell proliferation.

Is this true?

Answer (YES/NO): NO